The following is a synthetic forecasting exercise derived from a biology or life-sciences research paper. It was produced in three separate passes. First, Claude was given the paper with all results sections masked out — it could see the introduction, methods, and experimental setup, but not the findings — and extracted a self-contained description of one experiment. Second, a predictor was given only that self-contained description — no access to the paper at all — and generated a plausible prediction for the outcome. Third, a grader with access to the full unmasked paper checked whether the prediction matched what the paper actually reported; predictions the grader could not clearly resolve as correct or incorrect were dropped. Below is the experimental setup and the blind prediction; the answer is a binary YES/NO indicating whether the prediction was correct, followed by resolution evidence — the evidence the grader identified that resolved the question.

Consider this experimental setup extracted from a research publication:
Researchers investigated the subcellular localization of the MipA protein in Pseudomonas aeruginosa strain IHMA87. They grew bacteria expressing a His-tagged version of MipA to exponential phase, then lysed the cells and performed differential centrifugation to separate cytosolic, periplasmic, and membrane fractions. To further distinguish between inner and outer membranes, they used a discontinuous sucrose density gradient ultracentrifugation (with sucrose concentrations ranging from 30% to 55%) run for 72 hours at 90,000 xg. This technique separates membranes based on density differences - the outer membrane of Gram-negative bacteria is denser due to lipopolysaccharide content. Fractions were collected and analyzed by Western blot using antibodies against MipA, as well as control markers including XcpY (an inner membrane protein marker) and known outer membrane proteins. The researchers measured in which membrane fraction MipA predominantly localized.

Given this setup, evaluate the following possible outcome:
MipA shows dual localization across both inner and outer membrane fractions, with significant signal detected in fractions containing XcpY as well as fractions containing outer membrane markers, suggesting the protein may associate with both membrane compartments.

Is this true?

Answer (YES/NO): NO